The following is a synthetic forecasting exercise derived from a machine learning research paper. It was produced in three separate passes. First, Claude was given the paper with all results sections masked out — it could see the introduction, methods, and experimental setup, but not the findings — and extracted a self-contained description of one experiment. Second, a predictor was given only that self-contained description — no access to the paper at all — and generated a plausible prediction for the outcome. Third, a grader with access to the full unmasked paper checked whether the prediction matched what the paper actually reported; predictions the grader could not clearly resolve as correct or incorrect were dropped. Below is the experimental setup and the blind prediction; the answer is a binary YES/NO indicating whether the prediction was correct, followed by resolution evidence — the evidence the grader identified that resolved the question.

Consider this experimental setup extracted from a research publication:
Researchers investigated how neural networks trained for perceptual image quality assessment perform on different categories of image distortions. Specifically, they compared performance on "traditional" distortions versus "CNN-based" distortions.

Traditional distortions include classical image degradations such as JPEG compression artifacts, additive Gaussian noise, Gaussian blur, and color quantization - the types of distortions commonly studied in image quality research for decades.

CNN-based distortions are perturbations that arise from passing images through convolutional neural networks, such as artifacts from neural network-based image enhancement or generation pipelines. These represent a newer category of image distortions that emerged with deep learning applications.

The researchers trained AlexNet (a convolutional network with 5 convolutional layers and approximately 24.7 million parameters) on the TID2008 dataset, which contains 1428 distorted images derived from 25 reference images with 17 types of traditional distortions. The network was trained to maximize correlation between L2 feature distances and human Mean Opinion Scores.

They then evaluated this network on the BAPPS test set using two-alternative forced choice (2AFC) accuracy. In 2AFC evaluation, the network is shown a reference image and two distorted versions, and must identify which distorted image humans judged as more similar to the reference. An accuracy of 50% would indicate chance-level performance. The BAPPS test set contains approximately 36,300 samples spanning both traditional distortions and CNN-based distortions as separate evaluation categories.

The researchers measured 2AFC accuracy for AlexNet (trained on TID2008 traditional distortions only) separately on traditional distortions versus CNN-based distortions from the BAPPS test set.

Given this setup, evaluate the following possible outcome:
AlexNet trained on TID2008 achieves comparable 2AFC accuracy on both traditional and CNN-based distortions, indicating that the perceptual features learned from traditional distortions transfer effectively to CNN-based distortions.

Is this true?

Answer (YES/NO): NO